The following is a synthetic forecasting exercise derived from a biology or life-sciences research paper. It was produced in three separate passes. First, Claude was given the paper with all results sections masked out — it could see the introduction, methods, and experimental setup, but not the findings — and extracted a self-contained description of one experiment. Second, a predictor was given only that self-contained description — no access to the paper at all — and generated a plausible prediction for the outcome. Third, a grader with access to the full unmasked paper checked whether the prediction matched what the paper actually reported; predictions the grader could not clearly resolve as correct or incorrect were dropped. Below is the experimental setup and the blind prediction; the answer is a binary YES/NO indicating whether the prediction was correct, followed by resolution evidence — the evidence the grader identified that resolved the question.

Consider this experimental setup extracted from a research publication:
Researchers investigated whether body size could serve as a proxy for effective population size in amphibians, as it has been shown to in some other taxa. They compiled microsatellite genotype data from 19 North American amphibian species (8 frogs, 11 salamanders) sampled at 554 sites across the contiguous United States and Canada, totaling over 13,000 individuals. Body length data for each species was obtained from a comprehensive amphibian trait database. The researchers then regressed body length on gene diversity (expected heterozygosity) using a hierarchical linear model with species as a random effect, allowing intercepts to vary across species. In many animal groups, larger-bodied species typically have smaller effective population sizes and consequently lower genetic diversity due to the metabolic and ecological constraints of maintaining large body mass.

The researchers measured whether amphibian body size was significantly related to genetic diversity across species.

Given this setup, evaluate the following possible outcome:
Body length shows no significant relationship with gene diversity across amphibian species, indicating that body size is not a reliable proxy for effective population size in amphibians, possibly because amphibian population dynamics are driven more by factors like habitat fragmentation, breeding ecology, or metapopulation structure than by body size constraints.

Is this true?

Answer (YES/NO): YES